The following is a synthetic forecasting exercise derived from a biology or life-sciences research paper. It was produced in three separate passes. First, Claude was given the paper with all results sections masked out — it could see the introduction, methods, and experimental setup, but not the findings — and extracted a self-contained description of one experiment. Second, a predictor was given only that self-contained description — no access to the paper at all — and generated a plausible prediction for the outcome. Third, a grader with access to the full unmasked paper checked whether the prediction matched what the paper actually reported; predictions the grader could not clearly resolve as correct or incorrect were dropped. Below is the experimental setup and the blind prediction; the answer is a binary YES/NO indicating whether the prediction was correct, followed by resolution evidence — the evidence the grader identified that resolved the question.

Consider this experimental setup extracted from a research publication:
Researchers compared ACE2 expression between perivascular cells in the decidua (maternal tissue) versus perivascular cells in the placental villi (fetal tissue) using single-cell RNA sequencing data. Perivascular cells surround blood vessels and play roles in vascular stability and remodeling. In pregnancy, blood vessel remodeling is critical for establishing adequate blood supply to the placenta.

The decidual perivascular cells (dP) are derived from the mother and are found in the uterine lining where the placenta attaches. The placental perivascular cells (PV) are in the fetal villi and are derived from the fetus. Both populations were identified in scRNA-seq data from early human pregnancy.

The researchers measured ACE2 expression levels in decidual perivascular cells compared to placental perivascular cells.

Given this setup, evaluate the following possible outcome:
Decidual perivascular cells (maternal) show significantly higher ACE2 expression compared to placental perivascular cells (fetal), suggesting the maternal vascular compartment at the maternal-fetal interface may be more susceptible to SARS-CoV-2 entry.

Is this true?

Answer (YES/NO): YES